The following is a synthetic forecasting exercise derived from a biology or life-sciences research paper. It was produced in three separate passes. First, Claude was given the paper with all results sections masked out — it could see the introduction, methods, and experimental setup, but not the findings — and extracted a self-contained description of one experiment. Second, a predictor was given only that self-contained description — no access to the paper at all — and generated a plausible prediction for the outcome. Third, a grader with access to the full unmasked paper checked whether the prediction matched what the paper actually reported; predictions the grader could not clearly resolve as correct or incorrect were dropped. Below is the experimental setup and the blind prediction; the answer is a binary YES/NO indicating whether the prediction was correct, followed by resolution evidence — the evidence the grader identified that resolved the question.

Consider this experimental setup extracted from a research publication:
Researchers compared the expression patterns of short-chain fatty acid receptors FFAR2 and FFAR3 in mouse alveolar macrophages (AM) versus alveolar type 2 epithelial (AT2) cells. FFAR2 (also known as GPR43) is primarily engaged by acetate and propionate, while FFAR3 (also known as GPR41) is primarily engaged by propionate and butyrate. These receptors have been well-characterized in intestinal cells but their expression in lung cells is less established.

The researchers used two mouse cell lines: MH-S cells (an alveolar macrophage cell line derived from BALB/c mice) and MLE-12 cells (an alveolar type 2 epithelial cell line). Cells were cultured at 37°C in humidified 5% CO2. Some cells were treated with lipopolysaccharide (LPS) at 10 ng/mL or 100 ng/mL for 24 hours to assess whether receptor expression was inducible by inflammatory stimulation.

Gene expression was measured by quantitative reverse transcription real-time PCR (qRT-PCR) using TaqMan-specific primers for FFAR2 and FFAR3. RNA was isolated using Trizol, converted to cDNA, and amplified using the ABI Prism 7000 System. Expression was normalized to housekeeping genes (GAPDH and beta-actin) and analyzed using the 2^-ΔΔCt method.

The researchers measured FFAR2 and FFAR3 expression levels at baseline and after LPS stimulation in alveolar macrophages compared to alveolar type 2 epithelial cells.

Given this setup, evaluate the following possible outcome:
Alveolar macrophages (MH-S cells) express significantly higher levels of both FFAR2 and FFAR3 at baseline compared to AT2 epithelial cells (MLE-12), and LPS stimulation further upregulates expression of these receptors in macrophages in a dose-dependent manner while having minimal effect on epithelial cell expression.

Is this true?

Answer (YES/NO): NO